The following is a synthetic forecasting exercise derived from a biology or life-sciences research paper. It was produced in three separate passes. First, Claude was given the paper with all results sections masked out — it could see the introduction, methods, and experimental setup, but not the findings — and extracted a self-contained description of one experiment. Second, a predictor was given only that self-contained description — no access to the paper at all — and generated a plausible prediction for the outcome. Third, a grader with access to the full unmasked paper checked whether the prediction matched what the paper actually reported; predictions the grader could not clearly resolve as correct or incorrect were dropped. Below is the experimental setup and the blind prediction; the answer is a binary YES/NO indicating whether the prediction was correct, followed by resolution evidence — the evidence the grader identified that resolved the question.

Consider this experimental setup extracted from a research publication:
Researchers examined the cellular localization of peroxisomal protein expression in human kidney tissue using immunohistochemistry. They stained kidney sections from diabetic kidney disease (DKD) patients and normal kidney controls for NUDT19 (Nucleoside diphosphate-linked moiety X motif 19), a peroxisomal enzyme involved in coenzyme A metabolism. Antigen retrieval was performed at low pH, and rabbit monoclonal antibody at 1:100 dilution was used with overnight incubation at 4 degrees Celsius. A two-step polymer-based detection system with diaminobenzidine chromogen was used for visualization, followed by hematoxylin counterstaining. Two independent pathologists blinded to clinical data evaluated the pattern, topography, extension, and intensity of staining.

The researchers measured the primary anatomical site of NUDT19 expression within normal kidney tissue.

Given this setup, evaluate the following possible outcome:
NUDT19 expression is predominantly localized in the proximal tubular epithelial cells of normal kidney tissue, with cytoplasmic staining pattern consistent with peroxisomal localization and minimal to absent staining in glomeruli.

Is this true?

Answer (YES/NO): NO